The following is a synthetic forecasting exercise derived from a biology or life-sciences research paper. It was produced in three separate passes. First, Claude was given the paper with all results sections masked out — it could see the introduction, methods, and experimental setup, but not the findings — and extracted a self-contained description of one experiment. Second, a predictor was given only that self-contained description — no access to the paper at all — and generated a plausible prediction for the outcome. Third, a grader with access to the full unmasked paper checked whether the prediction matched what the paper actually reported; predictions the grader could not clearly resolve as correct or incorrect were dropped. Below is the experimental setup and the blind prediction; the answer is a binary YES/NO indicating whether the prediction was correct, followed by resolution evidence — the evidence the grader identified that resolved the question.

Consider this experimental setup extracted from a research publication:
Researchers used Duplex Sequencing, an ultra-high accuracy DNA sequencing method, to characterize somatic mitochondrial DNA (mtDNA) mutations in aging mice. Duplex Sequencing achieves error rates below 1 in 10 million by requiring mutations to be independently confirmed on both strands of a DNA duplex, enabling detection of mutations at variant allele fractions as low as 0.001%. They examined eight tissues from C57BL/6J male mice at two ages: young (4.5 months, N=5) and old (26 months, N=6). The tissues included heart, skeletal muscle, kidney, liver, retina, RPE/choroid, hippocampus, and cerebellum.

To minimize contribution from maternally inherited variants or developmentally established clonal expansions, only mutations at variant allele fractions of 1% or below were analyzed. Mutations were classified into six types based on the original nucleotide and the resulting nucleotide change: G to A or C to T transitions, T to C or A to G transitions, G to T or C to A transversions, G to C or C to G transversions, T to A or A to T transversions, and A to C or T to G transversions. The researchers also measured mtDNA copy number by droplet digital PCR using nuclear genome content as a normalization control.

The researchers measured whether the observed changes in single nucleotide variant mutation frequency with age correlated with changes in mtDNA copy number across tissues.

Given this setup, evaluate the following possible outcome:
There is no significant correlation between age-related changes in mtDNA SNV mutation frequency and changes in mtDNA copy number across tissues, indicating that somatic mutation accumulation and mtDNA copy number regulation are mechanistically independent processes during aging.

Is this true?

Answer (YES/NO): YES